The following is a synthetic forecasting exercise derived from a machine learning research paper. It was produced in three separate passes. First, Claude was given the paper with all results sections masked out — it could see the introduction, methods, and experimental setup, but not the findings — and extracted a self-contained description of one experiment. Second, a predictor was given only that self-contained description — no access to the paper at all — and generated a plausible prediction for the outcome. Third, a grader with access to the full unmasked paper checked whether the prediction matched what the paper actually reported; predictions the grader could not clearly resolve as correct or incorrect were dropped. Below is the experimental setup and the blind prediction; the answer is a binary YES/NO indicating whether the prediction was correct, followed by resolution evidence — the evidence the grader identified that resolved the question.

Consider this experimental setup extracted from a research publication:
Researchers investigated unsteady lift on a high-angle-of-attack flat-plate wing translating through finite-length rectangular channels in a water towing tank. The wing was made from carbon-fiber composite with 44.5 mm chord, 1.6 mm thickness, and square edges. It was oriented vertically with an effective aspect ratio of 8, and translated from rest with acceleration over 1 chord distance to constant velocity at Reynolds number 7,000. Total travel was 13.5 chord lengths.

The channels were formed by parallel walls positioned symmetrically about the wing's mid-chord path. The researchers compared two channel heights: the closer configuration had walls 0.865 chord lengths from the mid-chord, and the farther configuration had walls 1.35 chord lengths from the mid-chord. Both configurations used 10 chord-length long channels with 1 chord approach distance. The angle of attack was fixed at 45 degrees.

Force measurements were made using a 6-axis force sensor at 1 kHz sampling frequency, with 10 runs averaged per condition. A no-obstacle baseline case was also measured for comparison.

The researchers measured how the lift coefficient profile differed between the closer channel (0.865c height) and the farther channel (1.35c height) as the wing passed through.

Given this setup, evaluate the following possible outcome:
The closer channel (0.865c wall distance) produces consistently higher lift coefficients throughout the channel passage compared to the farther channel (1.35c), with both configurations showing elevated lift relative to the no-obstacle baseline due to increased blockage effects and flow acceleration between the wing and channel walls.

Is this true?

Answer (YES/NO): YES